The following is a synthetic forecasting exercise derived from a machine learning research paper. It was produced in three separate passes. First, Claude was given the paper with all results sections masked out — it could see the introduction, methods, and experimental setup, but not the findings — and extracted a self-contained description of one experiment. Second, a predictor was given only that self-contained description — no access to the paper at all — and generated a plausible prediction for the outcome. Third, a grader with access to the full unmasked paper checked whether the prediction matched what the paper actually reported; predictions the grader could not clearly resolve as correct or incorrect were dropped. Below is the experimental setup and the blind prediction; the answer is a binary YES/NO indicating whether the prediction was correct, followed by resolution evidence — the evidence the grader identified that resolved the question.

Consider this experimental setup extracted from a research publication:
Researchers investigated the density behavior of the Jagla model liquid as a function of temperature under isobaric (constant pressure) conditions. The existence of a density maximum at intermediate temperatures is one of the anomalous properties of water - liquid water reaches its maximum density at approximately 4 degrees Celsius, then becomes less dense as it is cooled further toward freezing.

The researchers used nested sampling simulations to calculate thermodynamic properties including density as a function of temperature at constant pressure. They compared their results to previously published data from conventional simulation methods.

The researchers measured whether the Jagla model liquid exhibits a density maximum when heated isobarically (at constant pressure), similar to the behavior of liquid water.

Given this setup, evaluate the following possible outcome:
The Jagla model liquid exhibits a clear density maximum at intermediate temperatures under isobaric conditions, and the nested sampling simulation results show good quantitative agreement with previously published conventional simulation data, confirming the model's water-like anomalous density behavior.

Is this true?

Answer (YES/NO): YES